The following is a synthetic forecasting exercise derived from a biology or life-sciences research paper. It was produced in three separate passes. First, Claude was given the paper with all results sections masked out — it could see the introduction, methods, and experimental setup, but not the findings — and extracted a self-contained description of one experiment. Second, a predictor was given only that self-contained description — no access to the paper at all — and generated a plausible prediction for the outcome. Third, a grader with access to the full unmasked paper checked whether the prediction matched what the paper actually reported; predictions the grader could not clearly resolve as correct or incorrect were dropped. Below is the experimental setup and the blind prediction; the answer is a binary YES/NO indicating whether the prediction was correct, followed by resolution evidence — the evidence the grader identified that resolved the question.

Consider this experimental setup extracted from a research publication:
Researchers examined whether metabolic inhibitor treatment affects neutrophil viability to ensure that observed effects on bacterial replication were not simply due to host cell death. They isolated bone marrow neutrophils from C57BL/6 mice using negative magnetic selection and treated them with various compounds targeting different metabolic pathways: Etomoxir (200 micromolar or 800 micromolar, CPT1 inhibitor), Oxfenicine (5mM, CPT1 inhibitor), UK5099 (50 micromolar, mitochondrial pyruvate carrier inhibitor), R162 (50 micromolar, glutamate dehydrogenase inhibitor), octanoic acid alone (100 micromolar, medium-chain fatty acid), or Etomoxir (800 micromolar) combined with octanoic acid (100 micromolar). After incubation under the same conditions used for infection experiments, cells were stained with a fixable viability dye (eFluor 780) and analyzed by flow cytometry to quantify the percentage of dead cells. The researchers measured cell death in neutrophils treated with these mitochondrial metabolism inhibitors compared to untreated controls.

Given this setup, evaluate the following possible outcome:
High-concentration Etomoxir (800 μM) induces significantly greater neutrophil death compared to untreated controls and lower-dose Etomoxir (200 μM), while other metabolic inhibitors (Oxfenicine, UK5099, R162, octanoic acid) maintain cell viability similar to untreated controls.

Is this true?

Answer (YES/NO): NO